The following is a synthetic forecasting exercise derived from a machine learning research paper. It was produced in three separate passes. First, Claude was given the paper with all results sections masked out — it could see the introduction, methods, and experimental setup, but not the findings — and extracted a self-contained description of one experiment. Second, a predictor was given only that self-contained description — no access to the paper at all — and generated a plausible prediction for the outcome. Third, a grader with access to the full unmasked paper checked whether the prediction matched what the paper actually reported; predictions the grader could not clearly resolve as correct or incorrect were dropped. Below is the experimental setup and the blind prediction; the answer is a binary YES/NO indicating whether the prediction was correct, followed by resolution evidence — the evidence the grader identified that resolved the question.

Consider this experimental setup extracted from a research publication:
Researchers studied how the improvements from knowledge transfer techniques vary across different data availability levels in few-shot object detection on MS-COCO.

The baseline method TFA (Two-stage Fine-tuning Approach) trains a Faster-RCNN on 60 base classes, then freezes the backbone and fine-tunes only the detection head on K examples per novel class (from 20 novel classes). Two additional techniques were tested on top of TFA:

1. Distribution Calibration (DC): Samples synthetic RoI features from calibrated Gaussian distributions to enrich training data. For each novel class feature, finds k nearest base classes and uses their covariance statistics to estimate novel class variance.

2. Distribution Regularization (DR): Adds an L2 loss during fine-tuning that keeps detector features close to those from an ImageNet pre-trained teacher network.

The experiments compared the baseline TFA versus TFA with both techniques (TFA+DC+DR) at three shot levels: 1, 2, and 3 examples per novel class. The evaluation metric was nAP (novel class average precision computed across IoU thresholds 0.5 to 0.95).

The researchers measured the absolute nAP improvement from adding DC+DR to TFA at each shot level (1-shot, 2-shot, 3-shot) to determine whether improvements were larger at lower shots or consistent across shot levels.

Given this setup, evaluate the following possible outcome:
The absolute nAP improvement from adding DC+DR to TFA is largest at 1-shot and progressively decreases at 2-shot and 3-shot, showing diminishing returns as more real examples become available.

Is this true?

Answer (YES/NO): NO